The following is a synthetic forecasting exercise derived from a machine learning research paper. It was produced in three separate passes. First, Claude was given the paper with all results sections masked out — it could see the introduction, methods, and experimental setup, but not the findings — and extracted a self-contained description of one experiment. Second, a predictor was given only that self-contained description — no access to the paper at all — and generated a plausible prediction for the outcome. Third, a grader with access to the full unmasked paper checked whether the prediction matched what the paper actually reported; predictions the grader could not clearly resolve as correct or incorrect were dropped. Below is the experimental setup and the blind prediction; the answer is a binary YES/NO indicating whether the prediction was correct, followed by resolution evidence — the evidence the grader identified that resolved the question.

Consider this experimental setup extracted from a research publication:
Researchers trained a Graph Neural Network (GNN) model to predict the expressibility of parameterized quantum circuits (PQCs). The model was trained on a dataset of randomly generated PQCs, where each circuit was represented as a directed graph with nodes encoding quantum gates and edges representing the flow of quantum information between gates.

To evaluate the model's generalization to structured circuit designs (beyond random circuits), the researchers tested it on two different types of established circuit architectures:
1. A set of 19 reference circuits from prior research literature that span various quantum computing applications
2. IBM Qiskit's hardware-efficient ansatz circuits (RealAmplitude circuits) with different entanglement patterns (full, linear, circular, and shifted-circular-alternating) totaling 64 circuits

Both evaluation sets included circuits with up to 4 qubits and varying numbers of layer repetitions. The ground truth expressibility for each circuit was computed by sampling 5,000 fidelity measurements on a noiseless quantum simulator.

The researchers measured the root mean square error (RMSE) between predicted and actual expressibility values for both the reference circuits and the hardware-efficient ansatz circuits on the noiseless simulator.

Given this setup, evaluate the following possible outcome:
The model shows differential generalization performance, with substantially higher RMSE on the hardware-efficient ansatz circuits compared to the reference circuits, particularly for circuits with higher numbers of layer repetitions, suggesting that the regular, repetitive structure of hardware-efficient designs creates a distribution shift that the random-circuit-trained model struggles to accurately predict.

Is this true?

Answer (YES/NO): NO